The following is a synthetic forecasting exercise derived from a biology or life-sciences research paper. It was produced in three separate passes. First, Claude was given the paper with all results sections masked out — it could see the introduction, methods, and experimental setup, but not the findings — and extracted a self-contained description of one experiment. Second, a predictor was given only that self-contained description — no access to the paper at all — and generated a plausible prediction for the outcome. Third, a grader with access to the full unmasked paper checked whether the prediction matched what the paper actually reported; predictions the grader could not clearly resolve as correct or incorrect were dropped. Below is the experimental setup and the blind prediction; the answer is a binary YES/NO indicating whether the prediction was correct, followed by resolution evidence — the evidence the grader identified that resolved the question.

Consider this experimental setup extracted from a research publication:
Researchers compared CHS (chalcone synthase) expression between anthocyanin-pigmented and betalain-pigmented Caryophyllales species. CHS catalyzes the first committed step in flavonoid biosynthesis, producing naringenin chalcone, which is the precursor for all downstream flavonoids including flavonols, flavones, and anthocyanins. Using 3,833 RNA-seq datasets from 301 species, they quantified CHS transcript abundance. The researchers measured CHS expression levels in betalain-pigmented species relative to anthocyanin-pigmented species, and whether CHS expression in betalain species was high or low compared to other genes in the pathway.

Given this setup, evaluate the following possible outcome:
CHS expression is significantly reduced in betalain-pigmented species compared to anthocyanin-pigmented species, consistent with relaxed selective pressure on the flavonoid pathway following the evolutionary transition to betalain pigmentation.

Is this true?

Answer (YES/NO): YES